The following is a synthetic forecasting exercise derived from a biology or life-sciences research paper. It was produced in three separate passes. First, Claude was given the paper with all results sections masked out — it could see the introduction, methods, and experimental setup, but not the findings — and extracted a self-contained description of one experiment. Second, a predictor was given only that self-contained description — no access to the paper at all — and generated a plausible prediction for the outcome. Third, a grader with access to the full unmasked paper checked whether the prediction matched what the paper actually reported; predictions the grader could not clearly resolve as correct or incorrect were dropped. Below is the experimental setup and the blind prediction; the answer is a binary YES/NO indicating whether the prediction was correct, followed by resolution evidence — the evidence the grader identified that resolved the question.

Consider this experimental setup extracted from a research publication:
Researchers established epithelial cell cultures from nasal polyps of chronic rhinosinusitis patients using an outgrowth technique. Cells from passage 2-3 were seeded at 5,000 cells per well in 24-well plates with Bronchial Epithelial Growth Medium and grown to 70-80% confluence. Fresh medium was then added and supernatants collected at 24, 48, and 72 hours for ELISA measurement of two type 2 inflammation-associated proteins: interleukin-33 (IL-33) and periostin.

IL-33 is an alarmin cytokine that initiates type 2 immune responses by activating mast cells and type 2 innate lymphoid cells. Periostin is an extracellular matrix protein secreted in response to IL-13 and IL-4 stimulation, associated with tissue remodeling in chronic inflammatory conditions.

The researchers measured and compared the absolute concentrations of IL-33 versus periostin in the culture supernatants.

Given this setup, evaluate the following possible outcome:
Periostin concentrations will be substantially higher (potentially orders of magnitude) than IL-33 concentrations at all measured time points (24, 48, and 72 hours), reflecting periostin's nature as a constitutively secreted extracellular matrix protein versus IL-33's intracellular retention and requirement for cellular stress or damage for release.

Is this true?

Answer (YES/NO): NO